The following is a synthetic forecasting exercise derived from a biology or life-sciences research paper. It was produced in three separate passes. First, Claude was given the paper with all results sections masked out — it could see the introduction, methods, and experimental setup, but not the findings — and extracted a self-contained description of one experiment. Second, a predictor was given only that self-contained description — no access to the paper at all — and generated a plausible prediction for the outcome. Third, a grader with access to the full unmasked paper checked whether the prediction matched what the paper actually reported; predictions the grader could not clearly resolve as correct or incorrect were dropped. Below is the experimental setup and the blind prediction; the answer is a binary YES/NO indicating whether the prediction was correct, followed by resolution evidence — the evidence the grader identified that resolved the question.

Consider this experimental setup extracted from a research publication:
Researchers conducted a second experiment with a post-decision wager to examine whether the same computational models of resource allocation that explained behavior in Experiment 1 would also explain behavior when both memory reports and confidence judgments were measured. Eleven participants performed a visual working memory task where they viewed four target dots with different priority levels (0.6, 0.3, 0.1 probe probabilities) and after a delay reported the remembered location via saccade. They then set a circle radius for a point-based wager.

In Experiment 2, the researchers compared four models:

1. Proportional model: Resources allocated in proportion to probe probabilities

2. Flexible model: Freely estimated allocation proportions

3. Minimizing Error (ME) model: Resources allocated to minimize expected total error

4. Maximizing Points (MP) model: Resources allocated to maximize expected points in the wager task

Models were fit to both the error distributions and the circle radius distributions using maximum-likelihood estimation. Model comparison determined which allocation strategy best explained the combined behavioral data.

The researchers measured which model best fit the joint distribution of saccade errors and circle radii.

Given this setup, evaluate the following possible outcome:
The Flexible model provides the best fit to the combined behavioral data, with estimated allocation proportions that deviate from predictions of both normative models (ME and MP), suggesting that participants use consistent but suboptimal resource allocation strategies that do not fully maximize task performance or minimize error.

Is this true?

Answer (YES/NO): NO